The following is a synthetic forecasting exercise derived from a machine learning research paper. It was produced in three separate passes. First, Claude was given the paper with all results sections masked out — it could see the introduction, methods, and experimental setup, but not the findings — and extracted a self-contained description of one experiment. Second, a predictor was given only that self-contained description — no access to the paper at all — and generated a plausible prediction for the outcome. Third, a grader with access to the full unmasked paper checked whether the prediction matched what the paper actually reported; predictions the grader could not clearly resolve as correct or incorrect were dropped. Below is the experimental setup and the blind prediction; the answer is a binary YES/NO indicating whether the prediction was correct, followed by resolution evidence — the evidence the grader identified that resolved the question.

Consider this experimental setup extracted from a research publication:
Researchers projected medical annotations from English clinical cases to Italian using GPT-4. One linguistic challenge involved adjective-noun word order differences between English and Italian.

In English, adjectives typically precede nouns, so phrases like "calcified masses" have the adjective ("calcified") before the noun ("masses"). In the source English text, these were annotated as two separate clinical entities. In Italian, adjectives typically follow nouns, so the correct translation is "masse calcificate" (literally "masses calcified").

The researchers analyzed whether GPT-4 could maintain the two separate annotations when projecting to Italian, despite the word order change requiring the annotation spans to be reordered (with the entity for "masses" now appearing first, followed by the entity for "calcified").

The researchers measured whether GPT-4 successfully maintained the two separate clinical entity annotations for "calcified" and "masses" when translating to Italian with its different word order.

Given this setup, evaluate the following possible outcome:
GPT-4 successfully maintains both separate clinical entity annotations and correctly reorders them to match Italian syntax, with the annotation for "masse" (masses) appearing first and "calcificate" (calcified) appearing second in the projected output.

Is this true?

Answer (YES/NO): NO